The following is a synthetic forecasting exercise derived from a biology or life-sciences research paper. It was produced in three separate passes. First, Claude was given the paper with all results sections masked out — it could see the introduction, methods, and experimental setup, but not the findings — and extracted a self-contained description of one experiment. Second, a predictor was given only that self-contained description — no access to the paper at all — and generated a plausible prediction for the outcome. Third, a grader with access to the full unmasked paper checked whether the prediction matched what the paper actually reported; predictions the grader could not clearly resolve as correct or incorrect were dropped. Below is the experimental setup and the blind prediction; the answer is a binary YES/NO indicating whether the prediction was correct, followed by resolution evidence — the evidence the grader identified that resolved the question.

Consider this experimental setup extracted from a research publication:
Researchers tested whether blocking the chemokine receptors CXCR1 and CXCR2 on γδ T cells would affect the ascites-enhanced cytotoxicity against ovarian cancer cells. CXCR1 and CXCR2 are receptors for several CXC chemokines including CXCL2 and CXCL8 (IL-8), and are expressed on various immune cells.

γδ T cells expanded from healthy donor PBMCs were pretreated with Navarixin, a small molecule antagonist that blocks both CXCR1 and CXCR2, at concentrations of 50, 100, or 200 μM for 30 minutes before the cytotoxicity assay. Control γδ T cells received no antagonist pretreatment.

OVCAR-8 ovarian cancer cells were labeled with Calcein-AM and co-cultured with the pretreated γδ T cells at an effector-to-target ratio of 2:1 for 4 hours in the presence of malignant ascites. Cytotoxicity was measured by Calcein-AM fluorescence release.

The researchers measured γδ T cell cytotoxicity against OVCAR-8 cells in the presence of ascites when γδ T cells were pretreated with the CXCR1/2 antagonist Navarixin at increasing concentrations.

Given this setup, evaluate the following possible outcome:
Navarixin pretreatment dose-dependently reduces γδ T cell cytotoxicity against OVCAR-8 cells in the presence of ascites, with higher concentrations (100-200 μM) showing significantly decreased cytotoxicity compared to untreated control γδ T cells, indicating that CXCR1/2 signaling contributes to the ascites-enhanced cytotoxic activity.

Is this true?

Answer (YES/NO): YES